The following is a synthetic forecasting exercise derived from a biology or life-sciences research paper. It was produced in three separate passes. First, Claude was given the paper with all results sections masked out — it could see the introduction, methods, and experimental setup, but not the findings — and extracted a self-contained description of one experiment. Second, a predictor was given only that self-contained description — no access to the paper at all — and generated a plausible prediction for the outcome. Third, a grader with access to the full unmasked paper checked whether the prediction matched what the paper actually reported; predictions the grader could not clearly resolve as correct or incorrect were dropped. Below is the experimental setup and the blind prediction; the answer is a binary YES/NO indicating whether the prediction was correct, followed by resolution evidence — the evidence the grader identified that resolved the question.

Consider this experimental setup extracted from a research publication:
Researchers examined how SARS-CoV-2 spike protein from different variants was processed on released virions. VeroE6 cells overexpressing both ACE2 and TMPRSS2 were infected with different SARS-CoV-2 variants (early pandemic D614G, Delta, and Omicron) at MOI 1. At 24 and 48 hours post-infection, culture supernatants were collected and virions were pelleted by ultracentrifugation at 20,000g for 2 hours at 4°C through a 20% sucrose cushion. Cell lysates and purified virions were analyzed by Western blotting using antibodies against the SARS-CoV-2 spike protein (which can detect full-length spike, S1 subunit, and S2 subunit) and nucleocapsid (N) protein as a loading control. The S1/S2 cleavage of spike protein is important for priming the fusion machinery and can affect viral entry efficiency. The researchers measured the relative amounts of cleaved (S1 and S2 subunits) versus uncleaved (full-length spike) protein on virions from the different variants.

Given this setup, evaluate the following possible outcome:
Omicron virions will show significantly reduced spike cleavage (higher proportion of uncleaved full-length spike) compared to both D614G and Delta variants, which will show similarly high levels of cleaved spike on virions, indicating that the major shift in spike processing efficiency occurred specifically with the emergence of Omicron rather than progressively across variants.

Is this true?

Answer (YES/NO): NO